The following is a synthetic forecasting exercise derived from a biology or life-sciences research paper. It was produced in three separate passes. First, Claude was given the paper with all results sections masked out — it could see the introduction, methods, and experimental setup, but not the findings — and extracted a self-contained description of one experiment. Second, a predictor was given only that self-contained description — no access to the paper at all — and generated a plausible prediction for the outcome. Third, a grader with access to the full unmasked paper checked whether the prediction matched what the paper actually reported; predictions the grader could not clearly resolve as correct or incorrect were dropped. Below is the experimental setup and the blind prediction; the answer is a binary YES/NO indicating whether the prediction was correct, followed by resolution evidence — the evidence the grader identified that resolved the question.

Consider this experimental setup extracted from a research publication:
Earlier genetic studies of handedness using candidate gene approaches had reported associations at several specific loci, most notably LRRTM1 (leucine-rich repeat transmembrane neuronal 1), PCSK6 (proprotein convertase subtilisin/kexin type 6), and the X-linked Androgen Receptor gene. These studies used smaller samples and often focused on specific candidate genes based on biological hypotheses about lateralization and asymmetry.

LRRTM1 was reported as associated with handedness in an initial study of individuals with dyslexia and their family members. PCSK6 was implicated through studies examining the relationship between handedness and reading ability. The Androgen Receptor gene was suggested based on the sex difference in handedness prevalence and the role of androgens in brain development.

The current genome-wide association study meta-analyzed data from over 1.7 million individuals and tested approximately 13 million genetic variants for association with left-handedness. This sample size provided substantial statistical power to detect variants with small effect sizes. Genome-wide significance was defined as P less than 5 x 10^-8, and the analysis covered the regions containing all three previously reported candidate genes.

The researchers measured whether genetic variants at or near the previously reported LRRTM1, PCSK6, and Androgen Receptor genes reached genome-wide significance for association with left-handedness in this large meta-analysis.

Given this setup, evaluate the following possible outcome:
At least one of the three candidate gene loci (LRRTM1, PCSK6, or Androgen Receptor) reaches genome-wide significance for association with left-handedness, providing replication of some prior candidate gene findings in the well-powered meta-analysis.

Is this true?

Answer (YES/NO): NO